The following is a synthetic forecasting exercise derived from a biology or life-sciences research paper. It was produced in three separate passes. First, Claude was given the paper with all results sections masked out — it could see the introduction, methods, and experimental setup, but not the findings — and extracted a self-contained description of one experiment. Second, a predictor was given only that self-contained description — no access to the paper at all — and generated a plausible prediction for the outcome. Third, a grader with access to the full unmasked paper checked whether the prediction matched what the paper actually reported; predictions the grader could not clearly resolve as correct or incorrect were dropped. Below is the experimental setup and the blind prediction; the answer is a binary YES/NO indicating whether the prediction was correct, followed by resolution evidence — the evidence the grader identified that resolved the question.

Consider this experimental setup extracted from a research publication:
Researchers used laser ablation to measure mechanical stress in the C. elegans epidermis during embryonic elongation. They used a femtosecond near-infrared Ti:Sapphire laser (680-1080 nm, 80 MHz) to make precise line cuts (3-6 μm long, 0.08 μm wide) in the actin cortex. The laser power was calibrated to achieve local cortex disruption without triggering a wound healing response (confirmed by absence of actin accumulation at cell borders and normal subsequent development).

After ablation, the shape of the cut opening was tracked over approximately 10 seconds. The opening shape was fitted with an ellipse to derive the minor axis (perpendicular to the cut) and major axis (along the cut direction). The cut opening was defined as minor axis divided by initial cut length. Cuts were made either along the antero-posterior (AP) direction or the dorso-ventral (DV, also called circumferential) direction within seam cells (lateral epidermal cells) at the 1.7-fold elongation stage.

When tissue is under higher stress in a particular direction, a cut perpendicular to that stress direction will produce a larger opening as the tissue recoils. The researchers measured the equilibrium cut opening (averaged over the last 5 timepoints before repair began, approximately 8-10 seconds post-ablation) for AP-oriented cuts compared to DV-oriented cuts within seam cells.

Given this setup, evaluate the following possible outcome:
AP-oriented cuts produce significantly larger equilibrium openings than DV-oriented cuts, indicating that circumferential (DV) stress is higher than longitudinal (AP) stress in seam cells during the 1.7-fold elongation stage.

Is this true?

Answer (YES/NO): YES